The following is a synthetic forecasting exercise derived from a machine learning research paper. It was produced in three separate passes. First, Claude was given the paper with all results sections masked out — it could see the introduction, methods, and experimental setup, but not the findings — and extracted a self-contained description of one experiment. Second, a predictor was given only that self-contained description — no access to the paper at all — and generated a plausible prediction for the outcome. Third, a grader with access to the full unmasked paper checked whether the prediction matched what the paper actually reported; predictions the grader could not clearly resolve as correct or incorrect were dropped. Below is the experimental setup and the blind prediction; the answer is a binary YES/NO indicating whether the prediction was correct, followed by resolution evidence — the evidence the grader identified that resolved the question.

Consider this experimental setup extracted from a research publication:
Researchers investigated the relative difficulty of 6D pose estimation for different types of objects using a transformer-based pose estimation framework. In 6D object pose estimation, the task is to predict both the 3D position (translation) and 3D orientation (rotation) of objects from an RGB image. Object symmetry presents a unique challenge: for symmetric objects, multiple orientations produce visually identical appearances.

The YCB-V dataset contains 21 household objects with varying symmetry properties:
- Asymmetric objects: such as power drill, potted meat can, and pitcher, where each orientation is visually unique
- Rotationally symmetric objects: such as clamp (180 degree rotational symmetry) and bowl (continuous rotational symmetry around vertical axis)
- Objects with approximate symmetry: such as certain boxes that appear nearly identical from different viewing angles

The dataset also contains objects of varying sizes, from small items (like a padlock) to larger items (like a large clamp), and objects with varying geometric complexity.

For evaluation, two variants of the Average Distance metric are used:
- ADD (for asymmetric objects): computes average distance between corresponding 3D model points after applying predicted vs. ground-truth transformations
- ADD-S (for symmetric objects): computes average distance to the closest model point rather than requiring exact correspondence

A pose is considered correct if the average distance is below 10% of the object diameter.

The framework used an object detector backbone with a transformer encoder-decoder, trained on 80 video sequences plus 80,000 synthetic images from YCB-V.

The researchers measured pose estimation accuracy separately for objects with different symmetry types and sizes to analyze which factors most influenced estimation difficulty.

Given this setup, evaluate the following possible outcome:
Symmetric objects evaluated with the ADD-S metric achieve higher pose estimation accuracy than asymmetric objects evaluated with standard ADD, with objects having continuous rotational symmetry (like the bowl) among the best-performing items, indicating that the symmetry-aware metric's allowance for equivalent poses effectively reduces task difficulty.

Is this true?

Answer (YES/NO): NO